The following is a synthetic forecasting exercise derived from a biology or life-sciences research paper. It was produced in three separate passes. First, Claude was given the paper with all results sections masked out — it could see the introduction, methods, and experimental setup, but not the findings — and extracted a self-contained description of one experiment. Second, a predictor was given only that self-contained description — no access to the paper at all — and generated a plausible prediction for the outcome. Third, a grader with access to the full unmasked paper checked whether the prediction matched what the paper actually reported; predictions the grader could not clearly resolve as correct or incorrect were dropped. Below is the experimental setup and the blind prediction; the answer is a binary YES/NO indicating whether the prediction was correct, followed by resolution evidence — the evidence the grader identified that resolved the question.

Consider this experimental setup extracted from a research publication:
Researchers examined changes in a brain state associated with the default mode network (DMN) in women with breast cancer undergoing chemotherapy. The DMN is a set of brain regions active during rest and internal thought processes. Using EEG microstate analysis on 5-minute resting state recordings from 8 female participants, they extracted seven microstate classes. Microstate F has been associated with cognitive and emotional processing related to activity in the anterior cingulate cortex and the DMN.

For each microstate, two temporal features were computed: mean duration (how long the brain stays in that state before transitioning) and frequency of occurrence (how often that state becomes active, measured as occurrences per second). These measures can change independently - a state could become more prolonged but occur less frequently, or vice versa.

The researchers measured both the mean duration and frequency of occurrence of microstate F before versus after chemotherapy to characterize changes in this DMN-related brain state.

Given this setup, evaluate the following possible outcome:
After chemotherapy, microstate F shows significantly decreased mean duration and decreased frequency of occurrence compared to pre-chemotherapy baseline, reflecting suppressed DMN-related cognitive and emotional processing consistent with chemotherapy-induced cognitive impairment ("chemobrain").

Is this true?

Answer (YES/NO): NO